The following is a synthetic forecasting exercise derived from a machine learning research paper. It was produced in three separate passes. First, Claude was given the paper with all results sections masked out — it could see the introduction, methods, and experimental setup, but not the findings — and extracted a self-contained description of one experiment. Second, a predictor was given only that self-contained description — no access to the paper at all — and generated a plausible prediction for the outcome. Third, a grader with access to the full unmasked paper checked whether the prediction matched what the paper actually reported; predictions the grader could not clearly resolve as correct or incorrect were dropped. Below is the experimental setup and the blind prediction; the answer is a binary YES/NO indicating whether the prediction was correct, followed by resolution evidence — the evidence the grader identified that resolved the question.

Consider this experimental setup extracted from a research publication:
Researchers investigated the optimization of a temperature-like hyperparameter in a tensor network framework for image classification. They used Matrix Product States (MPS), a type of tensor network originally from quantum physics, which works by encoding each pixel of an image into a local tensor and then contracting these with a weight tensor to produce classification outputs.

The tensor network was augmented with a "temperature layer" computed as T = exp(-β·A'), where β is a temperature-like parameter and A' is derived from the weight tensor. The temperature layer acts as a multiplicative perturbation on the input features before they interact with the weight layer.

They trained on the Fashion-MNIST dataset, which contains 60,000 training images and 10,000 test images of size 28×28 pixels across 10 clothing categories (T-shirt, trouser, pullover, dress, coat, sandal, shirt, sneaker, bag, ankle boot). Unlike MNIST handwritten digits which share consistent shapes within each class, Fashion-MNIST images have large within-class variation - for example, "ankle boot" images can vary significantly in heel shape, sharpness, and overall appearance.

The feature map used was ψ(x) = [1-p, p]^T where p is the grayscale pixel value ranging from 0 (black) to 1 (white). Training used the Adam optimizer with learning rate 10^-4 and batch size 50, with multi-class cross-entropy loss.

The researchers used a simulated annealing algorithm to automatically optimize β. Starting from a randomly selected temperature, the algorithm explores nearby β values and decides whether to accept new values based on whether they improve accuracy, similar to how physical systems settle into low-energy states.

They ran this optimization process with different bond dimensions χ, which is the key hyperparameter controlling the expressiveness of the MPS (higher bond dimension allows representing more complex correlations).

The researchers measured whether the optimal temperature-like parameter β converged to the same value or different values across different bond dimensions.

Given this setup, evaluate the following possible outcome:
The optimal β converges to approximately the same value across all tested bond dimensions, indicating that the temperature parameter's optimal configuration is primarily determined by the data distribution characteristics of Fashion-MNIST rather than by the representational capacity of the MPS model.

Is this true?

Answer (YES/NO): YES